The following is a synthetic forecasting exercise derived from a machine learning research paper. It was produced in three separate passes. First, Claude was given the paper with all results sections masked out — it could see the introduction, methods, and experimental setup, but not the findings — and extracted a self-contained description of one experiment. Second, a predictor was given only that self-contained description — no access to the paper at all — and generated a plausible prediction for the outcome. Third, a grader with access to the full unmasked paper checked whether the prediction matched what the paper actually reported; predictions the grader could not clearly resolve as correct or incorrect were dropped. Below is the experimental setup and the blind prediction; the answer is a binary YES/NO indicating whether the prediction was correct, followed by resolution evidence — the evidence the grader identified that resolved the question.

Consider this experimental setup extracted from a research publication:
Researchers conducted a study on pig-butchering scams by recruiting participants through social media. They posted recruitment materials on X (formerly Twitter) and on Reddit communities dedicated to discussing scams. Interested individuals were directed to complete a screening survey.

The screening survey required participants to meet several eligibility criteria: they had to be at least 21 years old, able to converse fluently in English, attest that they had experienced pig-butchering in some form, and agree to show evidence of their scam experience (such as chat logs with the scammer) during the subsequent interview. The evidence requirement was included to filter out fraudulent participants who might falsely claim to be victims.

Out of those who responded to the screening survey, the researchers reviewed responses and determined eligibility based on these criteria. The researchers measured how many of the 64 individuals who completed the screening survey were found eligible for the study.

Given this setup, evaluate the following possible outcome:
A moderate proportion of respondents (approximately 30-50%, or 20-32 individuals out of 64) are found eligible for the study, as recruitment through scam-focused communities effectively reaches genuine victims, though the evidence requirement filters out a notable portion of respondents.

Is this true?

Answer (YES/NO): YES